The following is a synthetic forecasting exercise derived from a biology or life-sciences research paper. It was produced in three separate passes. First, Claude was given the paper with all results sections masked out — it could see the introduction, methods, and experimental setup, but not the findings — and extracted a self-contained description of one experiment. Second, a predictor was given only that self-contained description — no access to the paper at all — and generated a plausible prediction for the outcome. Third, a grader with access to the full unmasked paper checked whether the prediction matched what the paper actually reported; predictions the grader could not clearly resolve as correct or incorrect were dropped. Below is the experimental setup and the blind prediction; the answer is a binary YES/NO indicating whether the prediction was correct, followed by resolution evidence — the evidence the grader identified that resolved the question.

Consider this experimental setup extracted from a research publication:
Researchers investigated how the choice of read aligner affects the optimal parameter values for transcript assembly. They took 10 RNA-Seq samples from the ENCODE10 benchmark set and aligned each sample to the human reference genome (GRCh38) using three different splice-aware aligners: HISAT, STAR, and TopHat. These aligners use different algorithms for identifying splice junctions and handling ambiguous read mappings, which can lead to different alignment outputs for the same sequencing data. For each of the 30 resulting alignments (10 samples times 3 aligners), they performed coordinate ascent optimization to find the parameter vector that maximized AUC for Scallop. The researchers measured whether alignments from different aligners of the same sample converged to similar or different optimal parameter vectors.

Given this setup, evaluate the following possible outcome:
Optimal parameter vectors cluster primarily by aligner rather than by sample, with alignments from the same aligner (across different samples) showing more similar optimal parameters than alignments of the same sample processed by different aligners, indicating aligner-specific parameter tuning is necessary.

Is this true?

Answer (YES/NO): NO